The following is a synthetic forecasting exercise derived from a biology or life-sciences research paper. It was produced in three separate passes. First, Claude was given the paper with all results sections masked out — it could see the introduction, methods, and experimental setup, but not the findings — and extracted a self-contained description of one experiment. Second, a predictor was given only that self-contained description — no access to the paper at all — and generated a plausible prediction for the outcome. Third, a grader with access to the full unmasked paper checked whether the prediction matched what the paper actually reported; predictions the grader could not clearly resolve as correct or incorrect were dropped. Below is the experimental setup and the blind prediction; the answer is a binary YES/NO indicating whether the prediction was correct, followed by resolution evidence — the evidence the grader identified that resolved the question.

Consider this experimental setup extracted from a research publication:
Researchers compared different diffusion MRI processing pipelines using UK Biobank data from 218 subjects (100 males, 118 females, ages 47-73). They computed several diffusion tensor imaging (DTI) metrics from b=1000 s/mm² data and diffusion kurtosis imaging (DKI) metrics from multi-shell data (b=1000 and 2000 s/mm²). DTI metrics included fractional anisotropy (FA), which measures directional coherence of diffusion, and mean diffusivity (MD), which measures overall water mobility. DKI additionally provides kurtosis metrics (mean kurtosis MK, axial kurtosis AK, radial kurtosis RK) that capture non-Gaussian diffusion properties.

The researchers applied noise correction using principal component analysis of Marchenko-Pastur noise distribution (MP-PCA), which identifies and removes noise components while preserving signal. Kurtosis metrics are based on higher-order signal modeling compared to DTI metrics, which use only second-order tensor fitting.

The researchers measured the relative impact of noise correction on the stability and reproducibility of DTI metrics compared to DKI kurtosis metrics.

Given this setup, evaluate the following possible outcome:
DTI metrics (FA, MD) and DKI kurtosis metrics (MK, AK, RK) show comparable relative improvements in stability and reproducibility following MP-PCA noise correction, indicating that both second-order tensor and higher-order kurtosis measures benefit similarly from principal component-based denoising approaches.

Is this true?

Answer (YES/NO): NO